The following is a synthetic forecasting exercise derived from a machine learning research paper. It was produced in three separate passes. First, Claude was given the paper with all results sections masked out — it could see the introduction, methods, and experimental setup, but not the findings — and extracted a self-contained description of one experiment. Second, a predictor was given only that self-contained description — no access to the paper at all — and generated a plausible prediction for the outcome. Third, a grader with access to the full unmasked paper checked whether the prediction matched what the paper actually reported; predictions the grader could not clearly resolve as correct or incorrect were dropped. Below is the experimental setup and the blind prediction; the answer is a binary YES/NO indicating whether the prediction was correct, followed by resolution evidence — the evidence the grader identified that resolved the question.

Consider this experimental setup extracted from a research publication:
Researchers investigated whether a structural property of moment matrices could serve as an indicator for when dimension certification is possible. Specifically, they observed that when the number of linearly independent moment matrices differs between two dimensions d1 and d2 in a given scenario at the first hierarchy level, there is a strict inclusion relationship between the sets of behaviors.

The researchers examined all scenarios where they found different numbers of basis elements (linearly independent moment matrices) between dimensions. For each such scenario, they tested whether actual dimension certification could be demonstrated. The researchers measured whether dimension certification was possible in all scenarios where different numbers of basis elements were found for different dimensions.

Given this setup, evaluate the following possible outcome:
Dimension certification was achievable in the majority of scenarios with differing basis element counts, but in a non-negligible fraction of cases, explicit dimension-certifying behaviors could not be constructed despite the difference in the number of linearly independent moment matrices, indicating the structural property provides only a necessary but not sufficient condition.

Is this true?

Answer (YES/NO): NO